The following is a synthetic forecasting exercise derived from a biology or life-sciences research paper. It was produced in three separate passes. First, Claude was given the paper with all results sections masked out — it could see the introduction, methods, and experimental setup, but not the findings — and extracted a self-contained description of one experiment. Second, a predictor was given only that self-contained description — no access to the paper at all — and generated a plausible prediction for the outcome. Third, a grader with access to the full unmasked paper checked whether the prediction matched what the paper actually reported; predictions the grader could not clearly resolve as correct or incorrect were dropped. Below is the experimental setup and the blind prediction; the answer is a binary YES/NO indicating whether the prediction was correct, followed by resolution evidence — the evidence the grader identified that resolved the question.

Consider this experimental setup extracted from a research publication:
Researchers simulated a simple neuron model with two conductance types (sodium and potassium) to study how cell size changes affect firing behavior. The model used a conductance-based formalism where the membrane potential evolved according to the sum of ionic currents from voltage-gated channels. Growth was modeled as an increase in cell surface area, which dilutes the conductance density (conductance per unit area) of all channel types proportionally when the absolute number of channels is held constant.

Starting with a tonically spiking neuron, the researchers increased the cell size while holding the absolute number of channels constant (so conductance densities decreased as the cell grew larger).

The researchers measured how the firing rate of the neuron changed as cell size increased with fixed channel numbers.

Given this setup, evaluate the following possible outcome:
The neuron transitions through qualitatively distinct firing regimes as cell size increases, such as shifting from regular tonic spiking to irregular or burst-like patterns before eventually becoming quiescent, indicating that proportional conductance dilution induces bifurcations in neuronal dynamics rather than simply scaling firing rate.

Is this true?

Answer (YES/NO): NO